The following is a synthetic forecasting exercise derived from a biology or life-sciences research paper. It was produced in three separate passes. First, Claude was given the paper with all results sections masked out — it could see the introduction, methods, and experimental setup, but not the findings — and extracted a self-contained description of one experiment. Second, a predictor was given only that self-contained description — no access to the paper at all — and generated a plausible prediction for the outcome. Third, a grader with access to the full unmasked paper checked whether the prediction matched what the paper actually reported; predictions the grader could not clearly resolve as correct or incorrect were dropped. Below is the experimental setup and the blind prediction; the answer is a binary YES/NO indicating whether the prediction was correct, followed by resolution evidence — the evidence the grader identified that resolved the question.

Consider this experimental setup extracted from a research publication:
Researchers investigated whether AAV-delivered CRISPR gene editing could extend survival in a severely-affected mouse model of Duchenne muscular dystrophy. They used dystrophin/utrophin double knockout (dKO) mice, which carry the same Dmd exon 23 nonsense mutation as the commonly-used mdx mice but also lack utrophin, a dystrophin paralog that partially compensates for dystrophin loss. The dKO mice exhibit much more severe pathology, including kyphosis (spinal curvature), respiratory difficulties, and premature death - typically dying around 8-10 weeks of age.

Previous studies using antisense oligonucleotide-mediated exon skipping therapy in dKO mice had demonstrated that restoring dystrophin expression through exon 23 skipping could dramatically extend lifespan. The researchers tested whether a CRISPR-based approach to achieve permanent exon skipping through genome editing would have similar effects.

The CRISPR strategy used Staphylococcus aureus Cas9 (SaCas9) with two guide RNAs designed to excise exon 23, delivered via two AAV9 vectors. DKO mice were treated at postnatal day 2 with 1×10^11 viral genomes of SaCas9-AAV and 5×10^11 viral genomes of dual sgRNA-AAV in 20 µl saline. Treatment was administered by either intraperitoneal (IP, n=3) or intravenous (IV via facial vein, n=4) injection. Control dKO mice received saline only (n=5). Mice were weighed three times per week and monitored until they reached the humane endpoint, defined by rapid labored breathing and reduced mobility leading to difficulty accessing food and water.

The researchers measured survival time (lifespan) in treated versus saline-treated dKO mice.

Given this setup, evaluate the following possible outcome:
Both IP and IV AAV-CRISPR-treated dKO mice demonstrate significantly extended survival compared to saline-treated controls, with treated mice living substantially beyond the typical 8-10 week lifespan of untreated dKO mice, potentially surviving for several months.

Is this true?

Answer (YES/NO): NO